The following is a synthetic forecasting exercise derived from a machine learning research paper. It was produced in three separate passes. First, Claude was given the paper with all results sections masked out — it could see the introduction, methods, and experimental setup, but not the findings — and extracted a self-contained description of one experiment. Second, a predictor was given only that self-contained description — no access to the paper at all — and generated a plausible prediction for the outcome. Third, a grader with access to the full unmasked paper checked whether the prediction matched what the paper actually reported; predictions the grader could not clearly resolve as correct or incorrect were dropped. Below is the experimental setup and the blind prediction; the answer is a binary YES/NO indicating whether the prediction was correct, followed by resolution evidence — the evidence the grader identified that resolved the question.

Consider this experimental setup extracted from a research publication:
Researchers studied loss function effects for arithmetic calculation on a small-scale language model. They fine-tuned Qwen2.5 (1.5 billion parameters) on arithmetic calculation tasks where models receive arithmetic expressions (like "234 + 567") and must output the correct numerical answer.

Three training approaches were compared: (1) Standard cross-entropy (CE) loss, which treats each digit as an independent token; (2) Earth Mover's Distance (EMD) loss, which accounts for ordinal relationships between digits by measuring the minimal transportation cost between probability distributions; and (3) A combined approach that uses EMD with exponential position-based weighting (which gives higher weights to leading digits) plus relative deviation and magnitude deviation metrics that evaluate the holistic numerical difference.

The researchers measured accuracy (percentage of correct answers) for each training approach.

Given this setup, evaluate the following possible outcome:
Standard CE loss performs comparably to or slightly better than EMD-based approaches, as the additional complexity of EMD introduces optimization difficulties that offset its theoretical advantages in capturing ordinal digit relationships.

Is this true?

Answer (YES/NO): NO